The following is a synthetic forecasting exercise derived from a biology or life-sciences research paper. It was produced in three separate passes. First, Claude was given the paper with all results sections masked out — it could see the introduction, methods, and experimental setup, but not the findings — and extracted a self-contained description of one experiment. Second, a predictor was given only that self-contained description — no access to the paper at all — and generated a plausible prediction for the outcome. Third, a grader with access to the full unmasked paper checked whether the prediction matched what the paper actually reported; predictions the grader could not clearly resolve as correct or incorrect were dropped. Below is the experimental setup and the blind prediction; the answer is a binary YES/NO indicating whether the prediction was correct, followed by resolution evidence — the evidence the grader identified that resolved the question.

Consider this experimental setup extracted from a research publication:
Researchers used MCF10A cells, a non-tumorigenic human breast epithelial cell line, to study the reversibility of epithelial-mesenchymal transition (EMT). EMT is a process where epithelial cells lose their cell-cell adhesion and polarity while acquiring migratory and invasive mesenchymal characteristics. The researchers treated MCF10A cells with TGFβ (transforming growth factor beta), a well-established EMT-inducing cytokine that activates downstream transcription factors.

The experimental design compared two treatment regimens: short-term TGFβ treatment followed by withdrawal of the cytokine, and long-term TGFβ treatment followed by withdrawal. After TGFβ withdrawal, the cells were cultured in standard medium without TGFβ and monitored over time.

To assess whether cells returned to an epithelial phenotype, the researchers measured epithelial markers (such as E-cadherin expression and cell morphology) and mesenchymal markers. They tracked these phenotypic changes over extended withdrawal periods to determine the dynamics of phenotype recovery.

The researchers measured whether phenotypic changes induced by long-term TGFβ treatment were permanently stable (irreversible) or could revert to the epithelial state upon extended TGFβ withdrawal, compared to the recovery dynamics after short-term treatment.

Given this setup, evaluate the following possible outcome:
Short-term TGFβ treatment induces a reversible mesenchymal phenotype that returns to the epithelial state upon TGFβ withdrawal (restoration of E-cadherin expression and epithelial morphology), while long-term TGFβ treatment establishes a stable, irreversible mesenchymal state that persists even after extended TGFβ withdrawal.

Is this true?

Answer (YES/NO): NO